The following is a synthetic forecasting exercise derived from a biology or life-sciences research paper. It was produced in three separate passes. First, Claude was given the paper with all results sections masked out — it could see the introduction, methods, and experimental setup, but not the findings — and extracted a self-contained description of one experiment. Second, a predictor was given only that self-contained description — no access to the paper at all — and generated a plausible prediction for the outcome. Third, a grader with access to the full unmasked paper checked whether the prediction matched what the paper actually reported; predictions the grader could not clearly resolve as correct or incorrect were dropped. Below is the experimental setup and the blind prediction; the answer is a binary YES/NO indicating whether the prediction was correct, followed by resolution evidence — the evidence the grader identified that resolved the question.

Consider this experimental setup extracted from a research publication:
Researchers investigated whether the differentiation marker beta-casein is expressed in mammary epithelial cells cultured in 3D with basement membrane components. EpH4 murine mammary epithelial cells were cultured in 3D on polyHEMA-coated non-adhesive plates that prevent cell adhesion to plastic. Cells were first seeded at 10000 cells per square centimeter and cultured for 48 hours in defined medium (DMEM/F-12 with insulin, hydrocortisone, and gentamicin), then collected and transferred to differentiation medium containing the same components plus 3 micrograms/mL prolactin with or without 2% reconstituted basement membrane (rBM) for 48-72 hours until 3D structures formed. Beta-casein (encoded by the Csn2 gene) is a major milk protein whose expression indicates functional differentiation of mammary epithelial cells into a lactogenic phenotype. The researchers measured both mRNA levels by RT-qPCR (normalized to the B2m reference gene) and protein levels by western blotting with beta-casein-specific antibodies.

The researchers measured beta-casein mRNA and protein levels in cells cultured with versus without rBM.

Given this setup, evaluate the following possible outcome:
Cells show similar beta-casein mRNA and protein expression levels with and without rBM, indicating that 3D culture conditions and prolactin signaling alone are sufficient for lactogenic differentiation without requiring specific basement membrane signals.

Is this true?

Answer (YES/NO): NO